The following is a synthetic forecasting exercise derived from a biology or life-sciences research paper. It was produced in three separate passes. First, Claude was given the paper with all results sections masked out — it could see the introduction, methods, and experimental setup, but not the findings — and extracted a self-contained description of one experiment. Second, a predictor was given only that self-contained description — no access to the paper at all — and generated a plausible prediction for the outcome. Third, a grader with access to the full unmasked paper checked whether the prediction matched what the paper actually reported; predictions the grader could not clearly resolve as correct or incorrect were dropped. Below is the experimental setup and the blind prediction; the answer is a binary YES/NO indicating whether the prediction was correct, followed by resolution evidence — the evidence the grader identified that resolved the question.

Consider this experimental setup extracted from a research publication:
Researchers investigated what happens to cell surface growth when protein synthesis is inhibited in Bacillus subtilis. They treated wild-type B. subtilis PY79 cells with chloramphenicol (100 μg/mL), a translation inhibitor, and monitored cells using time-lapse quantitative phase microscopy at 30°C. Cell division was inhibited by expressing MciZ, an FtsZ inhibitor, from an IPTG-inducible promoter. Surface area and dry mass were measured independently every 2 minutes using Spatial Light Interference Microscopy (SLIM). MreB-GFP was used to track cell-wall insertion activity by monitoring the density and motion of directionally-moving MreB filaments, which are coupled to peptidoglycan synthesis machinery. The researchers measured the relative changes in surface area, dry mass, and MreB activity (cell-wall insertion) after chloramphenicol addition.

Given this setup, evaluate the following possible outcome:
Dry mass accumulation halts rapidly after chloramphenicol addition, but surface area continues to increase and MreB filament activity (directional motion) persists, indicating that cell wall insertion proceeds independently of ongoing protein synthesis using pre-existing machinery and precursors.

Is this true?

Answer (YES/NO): NO